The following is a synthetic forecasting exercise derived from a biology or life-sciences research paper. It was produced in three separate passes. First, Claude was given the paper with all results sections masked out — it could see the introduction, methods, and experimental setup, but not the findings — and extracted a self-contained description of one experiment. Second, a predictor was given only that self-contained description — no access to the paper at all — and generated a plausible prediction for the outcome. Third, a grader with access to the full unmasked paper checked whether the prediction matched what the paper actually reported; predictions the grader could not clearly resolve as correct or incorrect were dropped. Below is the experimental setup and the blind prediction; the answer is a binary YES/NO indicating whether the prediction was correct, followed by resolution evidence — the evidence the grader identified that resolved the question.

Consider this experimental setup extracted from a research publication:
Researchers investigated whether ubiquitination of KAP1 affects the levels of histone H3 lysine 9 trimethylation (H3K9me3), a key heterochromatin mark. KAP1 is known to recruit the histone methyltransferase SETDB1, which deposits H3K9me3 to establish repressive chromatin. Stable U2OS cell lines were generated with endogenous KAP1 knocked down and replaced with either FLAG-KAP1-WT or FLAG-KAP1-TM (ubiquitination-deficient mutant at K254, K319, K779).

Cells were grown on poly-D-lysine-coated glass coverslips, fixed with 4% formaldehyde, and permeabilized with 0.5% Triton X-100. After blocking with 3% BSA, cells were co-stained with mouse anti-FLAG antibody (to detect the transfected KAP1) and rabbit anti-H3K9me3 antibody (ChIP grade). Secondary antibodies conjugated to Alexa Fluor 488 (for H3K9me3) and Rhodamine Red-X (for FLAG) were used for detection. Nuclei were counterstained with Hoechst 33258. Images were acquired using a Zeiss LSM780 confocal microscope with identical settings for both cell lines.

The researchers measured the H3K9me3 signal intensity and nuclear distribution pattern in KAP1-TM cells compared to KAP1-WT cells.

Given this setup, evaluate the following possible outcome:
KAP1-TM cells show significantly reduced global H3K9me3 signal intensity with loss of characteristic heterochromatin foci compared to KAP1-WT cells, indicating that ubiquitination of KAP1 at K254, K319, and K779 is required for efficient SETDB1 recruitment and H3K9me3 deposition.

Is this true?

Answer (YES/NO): YES